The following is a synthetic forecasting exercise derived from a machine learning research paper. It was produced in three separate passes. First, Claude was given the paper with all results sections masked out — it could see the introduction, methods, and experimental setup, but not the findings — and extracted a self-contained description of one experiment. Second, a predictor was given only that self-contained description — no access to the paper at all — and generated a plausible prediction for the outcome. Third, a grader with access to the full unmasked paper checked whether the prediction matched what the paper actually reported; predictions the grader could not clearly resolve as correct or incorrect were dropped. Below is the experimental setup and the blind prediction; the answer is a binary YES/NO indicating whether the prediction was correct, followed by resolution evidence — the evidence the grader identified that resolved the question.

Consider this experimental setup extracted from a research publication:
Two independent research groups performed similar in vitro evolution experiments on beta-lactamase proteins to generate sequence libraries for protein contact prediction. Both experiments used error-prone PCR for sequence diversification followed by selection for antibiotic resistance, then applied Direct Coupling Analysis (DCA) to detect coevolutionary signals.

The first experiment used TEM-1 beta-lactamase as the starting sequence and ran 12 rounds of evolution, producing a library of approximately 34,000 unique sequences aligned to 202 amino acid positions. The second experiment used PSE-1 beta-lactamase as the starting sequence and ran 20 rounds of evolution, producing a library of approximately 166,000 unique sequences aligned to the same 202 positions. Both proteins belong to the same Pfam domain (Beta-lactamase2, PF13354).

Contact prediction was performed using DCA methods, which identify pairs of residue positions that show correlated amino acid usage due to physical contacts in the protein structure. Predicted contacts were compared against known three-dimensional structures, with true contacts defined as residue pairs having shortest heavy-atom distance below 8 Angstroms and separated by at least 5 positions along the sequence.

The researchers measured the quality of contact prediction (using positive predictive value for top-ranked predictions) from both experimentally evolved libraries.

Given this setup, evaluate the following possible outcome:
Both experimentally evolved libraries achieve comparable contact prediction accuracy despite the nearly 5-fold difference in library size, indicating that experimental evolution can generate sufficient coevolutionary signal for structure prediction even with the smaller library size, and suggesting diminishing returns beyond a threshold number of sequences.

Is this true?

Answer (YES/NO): NO